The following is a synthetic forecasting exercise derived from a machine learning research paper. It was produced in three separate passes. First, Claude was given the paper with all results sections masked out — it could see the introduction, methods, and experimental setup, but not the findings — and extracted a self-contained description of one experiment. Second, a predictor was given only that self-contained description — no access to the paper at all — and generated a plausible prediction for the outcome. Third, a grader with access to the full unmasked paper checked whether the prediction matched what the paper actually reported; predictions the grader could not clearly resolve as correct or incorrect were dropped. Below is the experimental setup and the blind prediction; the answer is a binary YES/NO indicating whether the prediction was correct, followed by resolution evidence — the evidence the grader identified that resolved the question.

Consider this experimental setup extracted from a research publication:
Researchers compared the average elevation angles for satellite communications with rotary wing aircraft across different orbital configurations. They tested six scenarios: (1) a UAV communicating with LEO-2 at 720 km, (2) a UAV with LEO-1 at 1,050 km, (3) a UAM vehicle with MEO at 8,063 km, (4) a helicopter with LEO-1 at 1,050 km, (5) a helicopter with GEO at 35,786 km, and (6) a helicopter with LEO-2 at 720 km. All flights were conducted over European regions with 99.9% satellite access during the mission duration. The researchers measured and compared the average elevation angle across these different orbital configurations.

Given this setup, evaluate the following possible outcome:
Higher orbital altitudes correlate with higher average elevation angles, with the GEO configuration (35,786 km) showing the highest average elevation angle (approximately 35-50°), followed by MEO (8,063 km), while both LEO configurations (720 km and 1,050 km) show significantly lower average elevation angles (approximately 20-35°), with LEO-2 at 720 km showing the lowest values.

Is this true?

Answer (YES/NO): NO